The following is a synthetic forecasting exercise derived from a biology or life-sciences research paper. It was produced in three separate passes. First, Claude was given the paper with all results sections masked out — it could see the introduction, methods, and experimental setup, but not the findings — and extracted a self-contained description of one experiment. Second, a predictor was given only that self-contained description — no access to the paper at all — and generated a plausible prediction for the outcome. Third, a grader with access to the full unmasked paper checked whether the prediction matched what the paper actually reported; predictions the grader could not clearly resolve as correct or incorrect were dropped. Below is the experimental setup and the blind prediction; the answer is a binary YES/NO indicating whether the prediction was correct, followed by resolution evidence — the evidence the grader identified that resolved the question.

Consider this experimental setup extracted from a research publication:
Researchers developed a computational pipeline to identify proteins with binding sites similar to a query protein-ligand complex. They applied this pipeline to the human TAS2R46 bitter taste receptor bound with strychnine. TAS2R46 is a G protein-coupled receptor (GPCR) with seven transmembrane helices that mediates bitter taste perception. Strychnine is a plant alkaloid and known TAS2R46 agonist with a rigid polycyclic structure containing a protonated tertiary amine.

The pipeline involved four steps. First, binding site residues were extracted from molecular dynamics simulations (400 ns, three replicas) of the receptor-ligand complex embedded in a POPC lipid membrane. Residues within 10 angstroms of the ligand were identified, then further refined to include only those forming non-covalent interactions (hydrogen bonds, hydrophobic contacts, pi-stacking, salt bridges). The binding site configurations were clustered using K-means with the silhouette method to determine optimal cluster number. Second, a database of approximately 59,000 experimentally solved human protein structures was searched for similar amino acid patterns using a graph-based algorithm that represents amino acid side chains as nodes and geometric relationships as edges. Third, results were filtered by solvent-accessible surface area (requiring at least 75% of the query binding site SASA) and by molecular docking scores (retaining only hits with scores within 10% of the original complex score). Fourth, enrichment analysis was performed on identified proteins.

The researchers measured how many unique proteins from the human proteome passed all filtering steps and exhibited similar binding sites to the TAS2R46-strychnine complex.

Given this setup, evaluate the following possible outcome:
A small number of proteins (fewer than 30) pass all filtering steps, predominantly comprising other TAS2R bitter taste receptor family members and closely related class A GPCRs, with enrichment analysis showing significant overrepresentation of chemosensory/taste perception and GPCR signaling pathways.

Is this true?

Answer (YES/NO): NO